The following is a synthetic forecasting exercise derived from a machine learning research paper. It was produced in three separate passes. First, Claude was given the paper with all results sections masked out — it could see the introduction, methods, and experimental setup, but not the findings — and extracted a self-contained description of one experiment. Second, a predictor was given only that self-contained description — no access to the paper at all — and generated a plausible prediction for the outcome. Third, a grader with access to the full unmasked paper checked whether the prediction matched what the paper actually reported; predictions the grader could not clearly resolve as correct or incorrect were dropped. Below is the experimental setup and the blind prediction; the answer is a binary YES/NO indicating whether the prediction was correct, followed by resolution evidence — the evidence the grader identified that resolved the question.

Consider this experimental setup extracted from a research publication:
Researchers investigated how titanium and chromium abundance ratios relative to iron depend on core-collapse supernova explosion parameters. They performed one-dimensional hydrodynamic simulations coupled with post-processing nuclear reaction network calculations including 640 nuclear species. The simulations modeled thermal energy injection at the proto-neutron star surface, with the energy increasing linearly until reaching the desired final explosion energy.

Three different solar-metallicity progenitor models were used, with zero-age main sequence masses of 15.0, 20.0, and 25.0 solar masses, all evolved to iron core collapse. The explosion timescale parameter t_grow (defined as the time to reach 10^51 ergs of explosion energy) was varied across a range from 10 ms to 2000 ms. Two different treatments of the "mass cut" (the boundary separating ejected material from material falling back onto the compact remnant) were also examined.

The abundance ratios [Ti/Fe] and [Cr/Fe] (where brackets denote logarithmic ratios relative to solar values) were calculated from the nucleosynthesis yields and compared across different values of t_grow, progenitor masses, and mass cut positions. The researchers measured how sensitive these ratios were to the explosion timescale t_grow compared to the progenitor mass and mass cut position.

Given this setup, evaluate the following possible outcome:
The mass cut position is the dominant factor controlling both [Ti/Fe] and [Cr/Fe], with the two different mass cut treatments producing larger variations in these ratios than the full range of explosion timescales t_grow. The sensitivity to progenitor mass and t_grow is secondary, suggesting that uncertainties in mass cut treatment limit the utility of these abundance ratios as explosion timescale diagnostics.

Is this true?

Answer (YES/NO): NO